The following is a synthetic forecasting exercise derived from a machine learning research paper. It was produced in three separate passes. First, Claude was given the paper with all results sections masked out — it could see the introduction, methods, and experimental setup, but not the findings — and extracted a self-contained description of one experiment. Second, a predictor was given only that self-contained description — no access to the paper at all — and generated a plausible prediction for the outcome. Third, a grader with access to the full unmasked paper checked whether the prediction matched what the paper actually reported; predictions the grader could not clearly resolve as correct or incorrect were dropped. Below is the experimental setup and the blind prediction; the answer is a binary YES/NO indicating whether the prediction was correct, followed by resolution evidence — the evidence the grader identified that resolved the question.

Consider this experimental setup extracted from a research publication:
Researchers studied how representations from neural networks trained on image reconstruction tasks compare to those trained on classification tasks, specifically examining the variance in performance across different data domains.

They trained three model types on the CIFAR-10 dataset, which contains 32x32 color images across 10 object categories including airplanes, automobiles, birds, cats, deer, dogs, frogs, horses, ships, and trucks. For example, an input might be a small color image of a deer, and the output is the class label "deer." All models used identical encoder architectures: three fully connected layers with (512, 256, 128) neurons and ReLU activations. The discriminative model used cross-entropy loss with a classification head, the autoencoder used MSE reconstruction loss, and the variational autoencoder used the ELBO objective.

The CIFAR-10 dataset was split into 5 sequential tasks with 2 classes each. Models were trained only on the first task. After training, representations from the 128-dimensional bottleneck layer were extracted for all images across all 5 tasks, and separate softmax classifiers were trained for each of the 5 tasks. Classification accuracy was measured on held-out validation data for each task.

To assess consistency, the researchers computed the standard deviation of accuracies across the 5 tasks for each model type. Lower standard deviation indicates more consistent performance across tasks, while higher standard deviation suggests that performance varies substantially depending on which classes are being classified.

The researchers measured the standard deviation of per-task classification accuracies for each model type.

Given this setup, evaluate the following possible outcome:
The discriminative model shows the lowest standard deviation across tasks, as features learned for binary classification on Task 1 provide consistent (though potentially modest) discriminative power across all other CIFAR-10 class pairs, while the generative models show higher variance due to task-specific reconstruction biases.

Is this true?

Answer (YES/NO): NO